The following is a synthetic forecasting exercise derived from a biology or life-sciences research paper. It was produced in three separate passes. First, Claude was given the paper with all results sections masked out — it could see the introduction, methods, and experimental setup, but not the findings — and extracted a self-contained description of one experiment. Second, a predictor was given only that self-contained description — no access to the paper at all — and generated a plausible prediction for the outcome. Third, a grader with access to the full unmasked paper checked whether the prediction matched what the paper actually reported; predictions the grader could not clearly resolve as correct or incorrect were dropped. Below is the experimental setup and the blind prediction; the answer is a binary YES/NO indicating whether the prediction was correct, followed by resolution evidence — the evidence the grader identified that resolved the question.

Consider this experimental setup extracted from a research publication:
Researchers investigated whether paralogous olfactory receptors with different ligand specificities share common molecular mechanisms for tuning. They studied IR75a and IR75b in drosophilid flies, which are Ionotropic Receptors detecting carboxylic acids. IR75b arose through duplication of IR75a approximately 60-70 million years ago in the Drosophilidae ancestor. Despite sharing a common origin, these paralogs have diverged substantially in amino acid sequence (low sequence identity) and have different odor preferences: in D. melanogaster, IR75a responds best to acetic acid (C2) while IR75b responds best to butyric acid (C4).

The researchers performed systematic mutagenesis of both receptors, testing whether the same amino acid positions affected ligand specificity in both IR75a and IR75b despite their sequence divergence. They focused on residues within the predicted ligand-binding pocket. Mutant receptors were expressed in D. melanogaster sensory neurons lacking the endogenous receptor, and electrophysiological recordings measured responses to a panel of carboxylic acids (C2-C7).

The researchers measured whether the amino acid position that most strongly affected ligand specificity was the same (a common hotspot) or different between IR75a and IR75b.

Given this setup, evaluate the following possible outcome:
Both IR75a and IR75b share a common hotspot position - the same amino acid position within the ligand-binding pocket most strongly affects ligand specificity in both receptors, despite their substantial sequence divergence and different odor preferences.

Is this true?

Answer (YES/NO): YES